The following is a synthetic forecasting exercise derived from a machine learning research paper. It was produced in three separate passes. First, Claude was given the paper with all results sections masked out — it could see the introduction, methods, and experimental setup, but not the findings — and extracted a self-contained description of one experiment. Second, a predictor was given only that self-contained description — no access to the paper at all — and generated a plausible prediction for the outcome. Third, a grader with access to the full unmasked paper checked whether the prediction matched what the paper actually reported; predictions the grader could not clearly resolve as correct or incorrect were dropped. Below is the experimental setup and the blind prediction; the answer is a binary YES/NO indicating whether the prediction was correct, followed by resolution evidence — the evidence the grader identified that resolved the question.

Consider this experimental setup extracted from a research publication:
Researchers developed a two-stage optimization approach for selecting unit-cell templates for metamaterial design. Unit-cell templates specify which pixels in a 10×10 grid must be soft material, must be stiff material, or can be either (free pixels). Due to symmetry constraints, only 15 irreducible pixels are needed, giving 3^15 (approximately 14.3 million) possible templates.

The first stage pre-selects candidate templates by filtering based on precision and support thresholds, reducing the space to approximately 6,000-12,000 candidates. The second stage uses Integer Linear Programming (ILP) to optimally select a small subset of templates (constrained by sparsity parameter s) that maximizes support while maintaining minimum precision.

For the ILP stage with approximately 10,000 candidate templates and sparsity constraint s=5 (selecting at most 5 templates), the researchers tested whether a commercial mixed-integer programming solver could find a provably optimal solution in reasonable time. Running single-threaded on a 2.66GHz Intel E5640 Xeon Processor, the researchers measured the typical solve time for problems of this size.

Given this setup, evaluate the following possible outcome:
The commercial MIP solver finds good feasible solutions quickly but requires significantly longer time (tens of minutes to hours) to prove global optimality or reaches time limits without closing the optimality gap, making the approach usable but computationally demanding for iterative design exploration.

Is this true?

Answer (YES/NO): NO